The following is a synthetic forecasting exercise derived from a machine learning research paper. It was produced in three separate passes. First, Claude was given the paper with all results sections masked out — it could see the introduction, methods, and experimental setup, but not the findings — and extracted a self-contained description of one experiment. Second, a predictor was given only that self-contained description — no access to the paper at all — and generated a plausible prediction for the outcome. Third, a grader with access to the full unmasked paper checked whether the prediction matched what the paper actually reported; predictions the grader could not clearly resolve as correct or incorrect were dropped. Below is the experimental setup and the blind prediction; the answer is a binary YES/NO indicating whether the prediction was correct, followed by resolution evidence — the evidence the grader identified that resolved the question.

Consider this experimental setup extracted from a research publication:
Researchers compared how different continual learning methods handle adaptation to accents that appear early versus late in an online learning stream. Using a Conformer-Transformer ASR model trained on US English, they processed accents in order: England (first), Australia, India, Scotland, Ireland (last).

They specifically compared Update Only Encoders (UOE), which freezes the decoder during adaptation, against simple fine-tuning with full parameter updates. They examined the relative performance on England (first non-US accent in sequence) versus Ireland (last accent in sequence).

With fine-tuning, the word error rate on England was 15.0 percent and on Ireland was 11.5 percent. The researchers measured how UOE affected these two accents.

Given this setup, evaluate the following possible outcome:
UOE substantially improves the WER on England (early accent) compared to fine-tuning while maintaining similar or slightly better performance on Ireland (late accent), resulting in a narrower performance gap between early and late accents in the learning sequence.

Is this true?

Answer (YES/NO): YES